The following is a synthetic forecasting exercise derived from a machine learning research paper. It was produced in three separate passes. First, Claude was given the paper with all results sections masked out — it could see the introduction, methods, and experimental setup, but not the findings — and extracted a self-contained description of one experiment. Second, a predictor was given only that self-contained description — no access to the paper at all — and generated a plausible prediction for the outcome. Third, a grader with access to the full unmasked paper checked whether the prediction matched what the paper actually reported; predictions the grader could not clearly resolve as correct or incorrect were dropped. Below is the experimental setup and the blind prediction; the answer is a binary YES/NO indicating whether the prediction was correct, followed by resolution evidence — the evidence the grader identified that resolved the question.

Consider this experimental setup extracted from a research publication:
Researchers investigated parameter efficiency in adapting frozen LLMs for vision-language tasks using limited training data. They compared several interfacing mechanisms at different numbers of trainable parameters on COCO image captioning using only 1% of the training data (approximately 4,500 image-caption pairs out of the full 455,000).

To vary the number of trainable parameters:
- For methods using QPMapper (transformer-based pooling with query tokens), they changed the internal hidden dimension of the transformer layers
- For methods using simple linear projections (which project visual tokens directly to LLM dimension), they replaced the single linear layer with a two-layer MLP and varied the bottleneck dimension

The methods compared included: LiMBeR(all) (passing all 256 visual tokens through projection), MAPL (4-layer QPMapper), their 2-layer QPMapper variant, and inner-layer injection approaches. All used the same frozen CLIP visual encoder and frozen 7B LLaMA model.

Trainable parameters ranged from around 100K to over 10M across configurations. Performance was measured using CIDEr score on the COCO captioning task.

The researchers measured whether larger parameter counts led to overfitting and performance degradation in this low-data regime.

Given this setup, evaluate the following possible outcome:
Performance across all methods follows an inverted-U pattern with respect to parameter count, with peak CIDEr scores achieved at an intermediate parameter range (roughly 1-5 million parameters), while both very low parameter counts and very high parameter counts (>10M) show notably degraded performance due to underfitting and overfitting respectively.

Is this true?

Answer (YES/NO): NO